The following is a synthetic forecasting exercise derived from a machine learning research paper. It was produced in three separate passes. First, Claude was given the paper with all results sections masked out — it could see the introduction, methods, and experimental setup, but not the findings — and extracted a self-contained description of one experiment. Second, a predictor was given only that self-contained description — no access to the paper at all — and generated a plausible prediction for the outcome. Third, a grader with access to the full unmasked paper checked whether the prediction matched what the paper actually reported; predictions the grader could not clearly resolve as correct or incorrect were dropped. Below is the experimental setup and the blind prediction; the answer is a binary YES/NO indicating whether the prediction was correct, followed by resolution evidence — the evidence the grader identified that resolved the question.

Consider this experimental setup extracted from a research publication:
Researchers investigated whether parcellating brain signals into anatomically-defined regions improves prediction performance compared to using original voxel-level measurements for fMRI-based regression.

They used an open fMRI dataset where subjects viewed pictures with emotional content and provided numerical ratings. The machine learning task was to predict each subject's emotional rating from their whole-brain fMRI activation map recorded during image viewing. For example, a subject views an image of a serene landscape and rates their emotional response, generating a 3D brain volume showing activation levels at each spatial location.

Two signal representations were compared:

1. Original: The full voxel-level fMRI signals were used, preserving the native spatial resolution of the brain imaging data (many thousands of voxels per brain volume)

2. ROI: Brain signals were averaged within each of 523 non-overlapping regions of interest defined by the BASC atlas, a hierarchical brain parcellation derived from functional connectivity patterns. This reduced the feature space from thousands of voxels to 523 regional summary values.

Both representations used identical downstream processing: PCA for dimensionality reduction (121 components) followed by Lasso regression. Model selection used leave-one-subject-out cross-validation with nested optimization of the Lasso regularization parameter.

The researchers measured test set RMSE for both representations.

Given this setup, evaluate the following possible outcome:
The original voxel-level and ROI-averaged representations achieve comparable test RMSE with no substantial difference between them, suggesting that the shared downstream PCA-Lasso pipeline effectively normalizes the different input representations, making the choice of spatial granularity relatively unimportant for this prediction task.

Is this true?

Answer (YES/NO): YES